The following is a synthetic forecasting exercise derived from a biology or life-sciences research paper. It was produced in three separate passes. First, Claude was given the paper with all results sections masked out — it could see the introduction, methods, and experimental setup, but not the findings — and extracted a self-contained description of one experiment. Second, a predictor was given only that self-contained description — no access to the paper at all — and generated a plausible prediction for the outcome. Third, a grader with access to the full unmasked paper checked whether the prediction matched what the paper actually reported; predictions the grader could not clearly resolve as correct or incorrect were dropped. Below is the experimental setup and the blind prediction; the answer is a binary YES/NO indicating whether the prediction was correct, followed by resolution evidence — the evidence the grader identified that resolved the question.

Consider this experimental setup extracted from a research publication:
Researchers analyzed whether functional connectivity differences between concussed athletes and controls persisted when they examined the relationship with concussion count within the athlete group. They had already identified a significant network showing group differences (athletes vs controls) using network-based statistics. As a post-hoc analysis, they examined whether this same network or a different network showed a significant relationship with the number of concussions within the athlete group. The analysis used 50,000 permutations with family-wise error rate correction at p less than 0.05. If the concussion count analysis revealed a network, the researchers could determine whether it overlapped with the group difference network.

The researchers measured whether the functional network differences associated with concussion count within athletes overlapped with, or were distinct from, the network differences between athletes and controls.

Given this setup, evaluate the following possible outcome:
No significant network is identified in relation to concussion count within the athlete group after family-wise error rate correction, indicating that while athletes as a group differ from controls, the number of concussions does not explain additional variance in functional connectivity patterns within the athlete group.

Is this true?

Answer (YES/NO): NO